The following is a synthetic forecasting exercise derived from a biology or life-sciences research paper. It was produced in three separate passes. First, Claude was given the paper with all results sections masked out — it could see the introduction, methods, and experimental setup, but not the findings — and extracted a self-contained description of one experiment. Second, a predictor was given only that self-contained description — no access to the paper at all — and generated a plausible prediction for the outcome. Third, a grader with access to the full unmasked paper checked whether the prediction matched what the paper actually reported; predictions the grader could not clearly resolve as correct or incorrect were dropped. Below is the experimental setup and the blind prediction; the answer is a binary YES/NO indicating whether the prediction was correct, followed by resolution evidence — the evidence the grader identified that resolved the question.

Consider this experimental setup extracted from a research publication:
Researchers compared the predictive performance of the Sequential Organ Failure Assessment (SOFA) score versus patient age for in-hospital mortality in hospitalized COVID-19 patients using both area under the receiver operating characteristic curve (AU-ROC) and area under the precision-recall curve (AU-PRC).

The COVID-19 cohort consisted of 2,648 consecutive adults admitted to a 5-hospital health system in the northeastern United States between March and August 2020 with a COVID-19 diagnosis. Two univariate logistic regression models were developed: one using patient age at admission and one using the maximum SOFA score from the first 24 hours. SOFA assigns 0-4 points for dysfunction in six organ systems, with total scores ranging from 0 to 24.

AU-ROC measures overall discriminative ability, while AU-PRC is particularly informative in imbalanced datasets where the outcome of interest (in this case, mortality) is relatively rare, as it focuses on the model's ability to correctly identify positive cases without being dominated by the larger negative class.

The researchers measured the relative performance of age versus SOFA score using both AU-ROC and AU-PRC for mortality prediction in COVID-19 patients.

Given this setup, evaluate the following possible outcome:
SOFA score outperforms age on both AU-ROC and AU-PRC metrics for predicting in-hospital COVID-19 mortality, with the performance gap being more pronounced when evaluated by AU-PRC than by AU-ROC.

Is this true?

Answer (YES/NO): NO